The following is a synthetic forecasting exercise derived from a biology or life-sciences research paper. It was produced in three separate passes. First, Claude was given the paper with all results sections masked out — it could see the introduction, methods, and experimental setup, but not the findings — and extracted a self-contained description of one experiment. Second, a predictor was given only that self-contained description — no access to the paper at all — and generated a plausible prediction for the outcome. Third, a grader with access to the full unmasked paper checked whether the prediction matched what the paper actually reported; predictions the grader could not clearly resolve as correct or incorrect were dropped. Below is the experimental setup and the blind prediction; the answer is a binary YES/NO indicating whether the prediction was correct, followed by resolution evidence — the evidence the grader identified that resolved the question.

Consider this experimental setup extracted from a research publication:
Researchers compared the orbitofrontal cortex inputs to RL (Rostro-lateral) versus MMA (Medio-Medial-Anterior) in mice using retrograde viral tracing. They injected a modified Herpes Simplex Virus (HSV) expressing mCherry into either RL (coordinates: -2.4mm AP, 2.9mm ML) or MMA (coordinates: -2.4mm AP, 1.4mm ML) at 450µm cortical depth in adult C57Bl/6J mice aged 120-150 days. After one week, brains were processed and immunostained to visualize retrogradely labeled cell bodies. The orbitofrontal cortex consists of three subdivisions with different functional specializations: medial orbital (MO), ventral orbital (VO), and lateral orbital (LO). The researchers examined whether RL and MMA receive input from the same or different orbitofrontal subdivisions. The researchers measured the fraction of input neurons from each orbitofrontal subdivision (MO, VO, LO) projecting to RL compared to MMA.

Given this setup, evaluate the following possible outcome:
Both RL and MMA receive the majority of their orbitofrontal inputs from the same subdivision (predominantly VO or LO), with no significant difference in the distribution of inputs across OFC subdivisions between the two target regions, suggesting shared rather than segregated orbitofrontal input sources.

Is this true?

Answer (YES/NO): NO